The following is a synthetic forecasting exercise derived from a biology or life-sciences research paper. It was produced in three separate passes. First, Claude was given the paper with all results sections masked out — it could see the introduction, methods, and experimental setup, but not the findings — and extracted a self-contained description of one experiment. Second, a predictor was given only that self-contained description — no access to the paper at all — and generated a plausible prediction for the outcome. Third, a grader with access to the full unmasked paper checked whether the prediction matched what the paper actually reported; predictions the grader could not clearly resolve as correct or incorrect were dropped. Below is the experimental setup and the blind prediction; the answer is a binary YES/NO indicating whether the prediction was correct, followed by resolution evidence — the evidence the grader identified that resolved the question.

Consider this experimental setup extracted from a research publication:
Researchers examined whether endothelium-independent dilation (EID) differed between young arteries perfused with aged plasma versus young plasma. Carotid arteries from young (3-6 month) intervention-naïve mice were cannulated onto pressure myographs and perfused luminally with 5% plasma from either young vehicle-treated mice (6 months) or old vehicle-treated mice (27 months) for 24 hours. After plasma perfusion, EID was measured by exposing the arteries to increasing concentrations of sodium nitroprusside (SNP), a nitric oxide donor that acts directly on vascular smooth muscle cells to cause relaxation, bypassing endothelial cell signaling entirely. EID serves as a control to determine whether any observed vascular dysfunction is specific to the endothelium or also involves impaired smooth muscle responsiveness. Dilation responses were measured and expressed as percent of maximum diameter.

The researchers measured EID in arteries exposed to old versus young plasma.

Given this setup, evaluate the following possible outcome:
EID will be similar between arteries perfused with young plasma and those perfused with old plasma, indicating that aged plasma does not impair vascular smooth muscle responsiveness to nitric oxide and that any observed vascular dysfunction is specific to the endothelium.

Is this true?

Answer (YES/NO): YES